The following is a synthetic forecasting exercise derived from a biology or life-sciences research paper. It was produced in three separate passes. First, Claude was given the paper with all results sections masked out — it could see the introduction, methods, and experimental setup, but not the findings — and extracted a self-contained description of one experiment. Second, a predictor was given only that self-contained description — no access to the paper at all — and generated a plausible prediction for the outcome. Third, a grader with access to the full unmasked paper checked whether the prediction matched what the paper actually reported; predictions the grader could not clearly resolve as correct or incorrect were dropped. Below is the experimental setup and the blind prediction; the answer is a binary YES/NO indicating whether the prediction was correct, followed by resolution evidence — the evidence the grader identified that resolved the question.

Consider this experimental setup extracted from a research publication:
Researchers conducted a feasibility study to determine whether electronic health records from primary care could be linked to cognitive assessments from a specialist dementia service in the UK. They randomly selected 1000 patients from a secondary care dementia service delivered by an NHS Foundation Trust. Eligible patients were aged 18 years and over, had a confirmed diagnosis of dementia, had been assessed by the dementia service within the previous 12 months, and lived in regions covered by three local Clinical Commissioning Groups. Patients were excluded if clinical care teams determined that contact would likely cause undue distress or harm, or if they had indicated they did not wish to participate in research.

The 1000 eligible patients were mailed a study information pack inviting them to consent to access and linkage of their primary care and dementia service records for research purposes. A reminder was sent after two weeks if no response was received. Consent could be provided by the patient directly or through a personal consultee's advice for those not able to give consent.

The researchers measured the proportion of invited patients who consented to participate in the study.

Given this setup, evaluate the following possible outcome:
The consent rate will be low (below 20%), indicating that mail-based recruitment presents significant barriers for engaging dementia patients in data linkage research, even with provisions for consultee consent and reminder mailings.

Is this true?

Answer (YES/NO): NO